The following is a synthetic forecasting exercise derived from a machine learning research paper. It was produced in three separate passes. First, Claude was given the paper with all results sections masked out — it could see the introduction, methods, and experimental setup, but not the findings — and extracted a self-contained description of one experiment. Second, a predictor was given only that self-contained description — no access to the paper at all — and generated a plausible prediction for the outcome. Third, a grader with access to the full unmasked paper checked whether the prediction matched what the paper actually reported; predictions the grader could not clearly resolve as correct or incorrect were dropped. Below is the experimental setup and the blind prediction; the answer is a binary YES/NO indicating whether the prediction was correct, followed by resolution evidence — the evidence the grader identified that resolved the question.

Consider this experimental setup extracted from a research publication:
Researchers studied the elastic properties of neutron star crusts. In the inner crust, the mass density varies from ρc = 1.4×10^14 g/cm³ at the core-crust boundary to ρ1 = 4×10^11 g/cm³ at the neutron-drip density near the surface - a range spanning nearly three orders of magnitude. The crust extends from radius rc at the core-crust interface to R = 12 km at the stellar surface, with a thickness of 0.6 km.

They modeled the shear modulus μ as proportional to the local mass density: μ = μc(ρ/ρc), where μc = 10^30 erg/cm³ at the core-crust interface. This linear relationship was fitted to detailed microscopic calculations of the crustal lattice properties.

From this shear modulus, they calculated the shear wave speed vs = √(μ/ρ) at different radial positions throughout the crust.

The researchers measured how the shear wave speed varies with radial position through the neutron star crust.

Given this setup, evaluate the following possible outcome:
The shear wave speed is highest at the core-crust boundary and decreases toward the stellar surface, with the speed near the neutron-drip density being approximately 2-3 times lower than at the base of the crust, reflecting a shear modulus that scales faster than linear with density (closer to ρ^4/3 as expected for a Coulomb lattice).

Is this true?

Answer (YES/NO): NO